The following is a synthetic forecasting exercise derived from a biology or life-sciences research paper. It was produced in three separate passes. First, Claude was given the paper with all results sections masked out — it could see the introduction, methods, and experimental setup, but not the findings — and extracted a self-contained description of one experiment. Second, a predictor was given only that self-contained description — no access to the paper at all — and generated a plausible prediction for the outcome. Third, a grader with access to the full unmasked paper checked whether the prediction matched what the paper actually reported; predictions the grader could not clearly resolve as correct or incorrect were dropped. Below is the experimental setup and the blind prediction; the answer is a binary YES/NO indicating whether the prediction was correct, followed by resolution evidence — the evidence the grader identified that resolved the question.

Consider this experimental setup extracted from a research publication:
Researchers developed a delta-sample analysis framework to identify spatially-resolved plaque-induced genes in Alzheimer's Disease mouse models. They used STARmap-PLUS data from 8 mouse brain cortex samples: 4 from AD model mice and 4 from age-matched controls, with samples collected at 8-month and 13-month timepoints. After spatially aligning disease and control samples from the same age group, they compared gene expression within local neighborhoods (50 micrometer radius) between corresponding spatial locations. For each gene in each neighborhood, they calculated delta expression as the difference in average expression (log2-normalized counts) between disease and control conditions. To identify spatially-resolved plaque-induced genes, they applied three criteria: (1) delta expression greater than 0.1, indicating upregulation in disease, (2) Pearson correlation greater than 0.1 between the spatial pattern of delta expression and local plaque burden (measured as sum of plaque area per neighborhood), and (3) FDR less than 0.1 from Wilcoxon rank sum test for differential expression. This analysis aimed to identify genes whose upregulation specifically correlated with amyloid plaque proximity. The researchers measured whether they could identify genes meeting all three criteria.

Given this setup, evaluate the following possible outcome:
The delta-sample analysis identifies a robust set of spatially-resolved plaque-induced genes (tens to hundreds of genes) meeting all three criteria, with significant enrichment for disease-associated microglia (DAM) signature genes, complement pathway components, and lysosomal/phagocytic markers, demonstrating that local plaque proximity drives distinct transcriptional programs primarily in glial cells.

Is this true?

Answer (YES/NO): NO